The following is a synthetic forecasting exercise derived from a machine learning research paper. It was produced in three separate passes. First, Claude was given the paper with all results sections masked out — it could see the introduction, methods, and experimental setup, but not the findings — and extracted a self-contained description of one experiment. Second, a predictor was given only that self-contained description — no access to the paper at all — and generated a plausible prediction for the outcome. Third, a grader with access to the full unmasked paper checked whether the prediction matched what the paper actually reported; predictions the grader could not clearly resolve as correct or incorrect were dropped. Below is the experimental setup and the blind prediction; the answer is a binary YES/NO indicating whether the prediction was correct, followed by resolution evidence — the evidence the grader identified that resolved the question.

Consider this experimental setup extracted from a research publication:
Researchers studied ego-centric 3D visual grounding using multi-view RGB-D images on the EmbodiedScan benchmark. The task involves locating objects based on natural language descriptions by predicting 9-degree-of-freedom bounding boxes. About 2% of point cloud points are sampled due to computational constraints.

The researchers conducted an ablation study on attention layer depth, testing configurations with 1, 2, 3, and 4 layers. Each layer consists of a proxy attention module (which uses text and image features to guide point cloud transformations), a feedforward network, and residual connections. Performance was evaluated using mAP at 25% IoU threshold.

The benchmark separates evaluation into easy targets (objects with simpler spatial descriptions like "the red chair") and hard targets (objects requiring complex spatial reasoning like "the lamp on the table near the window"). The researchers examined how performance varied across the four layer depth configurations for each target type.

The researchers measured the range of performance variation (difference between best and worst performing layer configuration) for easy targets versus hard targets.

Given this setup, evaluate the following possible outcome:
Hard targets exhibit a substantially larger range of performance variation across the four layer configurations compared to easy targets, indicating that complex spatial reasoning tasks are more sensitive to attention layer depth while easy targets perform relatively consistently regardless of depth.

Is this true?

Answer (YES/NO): YES